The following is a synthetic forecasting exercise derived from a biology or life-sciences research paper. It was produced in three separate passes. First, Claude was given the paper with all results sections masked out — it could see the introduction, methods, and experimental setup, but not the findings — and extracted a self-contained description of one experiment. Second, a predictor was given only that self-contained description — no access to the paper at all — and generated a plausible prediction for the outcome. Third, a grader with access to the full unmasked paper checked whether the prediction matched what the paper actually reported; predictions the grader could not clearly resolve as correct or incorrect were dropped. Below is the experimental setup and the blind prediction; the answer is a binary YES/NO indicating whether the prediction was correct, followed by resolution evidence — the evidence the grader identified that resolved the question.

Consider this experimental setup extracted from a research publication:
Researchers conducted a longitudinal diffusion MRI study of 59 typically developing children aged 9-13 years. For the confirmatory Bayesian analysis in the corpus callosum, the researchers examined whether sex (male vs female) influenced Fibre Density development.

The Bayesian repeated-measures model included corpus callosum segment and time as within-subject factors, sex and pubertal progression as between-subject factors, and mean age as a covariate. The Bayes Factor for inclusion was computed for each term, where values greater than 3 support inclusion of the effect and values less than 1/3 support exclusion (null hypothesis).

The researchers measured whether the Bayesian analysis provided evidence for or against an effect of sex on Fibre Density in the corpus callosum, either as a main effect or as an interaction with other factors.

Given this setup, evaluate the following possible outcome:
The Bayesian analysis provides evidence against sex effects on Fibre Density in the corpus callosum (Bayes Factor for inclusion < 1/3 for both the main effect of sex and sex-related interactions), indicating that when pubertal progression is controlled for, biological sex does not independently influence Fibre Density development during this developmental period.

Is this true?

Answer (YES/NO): NO